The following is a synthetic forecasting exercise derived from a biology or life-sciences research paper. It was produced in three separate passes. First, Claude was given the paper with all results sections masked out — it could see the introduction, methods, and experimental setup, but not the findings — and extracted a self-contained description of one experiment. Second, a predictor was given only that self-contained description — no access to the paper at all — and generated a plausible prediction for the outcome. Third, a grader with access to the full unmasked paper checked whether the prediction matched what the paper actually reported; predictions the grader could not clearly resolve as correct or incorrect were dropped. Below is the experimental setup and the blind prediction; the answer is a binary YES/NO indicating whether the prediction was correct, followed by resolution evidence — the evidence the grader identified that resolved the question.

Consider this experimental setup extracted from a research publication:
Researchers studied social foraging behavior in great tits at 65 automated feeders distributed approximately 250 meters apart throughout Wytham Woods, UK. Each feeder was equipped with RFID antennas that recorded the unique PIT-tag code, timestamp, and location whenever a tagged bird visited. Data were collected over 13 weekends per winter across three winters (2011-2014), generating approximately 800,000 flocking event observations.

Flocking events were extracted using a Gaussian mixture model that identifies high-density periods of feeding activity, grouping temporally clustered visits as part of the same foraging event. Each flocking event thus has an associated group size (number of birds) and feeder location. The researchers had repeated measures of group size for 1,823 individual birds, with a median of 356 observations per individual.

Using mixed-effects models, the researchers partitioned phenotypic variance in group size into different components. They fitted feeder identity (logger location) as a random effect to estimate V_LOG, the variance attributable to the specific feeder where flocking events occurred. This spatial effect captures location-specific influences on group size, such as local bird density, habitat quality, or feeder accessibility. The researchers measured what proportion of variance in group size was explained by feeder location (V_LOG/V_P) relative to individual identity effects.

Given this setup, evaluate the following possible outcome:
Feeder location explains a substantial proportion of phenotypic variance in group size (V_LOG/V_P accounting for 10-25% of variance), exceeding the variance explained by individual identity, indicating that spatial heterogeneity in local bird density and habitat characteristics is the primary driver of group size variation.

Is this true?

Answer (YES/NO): NO